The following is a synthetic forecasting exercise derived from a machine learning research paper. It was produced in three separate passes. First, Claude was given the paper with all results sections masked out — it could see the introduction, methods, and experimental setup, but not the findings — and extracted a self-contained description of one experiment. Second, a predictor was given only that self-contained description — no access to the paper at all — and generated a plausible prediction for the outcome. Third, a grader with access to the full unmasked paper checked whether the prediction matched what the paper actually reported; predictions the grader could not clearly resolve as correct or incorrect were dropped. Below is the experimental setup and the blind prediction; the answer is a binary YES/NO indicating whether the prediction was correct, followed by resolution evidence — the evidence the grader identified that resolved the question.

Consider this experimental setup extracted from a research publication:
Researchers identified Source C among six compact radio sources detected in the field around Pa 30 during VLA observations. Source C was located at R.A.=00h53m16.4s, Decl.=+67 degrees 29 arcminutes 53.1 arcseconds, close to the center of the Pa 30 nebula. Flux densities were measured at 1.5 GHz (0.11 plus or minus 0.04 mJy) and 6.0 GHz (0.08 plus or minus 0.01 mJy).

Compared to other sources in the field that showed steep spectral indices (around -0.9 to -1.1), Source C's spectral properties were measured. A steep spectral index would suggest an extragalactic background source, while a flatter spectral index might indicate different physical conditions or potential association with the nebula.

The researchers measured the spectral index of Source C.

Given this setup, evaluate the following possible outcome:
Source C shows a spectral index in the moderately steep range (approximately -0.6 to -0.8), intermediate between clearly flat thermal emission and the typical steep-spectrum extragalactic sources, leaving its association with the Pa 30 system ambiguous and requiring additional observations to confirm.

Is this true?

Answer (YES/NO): NO